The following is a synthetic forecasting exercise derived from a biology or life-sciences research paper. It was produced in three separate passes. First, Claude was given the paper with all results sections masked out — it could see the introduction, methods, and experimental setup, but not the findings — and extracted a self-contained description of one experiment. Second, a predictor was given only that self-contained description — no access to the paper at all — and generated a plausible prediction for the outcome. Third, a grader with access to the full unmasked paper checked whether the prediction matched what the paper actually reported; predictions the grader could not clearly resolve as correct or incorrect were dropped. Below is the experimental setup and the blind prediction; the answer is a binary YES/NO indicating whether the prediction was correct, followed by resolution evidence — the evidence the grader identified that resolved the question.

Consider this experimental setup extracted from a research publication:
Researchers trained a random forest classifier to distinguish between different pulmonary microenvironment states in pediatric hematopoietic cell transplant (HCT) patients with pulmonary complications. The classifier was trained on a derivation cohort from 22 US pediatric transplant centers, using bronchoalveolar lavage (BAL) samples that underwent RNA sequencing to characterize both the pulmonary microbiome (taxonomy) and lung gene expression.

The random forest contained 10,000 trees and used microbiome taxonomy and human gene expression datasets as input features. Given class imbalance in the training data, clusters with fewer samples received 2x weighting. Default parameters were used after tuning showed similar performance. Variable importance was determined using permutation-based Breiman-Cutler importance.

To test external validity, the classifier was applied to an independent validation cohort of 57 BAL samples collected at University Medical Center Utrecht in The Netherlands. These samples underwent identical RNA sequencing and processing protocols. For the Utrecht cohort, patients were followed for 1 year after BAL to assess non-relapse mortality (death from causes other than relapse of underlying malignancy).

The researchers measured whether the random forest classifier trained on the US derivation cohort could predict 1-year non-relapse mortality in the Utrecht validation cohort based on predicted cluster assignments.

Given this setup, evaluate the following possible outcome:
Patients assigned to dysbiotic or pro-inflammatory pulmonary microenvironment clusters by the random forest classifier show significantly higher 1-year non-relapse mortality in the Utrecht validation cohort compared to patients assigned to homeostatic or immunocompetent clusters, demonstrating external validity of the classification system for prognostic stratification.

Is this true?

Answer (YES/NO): YES